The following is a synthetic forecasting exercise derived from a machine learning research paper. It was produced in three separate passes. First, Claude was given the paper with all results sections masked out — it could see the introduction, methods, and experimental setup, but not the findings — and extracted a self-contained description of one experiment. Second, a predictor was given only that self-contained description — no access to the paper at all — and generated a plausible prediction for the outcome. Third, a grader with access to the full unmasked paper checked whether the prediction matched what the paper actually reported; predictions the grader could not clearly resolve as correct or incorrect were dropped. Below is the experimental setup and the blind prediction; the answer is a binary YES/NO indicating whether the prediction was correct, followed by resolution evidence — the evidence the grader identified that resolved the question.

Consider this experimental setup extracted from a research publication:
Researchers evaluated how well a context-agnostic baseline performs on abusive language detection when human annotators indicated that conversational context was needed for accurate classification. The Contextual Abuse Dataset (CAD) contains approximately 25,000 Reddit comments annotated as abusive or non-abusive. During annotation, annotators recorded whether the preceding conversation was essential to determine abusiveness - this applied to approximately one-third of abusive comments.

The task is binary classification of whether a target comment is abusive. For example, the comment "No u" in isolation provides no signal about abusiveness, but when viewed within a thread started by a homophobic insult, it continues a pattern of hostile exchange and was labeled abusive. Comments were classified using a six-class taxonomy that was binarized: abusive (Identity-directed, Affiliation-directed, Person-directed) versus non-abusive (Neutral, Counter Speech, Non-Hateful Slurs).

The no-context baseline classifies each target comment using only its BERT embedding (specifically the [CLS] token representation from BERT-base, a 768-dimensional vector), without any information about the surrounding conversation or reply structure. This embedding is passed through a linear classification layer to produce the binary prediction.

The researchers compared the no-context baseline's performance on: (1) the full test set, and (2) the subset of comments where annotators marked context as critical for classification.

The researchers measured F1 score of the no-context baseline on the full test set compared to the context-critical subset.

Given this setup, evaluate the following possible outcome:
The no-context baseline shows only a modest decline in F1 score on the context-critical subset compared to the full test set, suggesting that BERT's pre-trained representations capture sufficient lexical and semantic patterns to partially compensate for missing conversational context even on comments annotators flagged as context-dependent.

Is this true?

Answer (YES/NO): NO